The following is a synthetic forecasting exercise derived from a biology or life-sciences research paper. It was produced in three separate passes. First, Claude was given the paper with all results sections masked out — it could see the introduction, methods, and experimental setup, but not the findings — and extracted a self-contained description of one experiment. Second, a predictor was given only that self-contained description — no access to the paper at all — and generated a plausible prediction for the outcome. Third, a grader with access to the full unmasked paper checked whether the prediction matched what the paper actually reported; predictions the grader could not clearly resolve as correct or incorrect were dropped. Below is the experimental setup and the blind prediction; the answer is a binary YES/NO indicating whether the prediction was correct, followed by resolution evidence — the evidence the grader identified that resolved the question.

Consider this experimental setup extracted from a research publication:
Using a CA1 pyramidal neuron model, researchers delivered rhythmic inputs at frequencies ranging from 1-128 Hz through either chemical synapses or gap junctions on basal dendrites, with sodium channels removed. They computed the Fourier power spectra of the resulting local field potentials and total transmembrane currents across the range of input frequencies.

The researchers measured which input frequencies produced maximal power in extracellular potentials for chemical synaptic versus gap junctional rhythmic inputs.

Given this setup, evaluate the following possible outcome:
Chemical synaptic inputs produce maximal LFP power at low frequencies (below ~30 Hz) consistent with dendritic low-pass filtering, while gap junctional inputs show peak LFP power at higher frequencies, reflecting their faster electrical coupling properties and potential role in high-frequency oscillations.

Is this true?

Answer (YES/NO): NO